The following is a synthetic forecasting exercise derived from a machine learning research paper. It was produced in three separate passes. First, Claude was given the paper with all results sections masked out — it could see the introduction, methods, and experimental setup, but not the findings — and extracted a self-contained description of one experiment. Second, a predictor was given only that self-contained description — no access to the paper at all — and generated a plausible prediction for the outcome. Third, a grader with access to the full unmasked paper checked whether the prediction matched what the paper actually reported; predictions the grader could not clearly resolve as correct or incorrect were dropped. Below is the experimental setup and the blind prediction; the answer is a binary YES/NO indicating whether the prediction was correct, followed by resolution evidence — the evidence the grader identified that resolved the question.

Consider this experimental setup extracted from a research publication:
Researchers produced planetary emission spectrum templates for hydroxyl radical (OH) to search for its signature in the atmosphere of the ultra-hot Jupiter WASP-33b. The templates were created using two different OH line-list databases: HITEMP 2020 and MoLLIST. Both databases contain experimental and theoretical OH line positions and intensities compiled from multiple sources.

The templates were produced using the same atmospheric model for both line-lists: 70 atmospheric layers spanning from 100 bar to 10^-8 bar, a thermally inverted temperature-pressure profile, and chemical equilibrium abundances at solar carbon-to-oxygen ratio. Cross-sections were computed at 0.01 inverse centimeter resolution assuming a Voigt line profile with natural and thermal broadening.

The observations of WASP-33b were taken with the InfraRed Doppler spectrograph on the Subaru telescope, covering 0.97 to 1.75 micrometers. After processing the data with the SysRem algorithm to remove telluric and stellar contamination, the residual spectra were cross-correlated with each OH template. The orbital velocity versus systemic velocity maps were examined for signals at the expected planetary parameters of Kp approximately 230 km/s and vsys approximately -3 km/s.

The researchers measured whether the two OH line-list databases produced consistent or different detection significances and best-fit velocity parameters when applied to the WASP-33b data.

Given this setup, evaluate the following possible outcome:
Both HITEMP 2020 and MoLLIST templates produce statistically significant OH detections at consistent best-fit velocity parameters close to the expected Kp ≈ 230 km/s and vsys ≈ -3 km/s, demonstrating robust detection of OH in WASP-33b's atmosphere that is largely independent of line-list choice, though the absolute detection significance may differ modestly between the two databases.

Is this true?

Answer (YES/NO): YES